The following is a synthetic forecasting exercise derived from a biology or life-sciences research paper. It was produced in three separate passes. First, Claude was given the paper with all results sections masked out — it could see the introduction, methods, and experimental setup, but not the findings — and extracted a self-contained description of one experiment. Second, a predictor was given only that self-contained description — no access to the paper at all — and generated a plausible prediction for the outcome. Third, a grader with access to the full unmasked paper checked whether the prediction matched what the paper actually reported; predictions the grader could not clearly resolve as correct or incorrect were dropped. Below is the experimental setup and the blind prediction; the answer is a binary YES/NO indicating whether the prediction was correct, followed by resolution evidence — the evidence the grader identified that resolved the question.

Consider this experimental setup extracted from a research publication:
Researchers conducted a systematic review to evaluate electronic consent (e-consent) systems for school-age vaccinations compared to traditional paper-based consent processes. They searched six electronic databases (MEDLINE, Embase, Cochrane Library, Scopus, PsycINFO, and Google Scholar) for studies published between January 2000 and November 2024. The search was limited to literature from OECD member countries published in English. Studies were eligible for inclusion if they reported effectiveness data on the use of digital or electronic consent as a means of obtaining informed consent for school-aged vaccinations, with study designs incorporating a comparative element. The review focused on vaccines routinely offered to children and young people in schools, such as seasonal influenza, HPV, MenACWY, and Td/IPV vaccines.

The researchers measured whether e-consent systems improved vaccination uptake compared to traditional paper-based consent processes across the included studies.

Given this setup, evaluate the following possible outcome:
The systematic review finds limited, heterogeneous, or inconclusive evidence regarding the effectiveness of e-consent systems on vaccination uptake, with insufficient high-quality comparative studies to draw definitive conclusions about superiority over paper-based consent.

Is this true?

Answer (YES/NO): YES